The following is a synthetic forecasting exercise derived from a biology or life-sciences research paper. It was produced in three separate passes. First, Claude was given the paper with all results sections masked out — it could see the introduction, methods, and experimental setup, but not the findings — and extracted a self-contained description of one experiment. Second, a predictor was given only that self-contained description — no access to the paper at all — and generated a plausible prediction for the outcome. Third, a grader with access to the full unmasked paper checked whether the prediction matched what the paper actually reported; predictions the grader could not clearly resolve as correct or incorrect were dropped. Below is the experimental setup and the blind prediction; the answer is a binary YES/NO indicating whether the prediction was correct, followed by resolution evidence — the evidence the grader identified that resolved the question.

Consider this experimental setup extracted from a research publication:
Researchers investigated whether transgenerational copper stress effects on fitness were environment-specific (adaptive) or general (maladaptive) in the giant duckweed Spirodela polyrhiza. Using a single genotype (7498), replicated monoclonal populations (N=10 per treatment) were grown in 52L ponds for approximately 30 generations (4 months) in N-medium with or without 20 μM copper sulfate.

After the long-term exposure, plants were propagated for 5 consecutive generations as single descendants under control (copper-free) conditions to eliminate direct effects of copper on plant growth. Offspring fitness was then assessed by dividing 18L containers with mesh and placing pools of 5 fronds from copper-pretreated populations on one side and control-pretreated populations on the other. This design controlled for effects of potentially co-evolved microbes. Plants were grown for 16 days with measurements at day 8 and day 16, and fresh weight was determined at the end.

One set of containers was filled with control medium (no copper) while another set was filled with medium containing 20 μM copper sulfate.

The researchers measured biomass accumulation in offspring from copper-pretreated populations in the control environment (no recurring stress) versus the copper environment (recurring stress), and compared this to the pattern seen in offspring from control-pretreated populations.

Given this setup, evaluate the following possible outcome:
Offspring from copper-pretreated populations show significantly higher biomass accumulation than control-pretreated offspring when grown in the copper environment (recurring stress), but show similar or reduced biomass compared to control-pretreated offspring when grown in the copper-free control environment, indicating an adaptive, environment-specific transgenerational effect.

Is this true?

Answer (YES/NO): NO